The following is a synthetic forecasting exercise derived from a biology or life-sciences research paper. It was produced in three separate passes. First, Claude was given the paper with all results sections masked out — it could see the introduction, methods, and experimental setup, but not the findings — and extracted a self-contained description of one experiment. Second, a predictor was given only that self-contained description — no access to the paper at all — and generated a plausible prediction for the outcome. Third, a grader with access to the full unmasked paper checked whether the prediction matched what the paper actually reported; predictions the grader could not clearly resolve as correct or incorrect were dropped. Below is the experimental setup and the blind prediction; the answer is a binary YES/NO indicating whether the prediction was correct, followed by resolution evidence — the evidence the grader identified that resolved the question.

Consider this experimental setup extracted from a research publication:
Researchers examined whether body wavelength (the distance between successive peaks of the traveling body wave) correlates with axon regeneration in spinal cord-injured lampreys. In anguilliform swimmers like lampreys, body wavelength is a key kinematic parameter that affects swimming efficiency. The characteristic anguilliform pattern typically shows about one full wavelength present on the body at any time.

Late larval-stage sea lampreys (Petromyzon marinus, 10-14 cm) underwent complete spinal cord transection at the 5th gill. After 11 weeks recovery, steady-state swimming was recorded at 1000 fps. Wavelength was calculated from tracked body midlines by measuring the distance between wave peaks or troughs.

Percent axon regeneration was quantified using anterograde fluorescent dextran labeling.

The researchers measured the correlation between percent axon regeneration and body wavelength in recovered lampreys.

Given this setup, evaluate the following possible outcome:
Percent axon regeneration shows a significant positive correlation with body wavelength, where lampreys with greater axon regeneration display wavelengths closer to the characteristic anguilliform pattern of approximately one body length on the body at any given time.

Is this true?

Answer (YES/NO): NO